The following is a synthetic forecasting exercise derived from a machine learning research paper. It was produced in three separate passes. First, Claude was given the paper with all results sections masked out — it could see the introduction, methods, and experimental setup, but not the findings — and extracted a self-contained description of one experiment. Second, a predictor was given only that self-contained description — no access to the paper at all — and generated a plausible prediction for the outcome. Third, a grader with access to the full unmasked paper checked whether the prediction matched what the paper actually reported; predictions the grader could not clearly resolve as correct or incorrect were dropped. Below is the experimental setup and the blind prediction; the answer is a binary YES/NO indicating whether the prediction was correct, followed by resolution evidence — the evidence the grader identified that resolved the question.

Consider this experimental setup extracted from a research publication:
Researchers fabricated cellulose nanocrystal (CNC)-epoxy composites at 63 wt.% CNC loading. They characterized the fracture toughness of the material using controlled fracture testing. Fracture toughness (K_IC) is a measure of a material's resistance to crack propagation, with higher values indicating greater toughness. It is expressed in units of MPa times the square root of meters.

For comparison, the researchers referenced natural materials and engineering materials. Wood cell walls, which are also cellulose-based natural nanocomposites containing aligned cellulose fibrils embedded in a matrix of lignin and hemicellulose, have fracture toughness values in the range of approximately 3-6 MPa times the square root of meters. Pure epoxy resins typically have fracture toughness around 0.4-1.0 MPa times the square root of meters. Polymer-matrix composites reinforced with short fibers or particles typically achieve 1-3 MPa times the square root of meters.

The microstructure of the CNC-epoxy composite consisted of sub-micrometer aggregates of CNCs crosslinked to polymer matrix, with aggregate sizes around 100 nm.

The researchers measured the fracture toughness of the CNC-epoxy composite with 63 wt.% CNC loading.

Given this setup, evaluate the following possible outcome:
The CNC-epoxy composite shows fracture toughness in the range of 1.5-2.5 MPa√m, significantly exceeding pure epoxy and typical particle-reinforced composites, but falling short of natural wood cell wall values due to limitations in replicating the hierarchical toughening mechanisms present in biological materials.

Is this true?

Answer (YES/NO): NO